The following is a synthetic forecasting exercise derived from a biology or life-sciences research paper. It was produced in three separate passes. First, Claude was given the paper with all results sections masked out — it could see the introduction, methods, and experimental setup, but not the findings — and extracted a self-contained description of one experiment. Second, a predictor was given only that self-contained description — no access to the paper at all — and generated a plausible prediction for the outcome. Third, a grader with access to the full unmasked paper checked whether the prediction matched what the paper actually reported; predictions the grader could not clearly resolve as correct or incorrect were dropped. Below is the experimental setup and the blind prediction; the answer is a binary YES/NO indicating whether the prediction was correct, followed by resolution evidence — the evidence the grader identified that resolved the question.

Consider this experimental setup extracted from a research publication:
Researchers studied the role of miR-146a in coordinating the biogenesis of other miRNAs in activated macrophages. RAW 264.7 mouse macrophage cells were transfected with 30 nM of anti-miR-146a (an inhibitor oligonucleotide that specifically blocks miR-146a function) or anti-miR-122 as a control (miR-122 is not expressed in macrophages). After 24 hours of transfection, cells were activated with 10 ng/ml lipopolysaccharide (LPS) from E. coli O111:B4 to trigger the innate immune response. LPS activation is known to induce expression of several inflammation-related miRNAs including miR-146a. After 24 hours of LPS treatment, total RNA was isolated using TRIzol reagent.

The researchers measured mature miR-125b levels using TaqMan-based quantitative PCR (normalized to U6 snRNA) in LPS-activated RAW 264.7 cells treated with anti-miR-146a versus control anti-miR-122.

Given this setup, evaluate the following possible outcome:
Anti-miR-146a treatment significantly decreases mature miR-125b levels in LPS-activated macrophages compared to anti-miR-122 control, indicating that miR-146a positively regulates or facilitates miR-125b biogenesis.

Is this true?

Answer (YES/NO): YES